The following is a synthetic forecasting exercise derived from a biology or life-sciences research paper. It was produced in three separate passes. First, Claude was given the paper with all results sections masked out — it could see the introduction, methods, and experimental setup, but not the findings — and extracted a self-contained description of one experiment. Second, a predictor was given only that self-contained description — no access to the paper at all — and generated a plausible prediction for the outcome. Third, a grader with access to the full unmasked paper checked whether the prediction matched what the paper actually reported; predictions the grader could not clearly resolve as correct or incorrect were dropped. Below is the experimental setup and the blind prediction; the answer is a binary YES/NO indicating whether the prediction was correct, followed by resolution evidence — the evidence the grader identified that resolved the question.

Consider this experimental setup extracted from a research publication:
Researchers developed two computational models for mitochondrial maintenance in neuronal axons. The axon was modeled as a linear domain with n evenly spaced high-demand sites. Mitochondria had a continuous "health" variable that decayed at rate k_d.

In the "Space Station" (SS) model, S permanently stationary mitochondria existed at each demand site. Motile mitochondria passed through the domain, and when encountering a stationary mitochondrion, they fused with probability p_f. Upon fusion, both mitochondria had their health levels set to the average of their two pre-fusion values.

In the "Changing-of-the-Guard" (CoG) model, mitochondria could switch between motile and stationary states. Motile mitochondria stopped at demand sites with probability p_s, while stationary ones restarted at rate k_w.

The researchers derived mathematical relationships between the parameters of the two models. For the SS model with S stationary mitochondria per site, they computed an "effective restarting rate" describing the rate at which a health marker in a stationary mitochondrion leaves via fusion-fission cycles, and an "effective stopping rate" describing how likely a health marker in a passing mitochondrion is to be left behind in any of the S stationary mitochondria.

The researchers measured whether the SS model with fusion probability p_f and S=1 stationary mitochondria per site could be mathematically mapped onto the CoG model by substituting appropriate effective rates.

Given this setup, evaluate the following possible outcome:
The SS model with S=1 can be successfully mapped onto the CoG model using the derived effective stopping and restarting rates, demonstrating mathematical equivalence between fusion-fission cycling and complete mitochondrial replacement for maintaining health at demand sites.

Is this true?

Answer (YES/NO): YES